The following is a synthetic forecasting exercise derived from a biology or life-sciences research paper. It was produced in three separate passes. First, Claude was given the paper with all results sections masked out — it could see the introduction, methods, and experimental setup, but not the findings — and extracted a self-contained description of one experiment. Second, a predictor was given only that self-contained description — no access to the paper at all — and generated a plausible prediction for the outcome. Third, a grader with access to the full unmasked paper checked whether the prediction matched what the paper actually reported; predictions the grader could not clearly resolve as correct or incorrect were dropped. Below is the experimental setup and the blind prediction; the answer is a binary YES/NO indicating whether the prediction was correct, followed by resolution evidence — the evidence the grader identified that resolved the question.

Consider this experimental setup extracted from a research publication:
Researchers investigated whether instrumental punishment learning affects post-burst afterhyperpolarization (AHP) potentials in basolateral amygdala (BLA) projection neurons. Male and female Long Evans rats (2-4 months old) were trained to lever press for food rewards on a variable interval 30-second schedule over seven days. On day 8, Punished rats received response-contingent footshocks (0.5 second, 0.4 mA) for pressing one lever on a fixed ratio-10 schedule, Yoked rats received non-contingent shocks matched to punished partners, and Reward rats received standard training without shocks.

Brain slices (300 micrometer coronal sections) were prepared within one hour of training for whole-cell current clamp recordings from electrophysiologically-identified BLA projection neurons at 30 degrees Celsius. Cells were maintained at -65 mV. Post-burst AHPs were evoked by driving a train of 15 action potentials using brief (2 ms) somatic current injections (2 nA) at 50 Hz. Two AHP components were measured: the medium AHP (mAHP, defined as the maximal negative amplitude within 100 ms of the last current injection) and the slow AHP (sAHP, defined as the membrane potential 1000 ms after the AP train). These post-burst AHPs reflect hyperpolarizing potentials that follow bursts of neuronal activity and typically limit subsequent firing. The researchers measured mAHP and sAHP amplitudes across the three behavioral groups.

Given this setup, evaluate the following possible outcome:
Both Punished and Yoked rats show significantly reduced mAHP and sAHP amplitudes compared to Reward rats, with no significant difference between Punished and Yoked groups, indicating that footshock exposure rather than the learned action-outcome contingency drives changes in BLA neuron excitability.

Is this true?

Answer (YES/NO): NO